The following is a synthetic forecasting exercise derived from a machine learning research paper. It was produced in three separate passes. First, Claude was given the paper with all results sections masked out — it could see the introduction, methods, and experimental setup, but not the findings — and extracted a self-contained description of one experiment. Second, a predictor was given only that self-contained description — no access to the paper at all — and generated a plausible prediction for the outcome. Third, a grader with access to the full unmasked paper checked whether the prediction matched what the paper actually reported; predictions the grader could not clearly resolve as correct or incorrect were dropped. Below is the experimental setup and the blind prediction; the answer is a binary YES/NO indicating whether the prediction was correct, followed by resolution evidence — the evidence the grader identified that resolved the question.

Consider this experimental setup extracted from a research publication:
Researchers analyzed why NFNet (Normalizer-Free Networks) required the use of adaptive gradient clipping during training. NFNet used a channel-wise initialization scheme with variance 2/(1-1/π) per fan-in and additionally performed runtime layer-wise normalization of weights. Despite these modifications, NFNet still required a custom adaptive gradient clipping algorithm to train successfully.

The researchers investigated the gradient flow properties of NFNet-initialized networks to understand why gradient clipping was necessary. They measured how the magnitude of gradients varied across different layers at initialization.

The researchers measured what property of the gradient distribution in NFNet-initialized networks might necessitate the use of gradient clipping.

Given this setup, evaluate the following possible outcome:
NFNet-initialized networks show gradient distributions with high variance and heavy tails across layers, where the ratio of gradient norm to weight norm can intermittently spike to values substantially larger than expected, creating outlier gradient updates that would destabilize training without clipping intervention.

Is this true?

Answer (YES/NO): NO